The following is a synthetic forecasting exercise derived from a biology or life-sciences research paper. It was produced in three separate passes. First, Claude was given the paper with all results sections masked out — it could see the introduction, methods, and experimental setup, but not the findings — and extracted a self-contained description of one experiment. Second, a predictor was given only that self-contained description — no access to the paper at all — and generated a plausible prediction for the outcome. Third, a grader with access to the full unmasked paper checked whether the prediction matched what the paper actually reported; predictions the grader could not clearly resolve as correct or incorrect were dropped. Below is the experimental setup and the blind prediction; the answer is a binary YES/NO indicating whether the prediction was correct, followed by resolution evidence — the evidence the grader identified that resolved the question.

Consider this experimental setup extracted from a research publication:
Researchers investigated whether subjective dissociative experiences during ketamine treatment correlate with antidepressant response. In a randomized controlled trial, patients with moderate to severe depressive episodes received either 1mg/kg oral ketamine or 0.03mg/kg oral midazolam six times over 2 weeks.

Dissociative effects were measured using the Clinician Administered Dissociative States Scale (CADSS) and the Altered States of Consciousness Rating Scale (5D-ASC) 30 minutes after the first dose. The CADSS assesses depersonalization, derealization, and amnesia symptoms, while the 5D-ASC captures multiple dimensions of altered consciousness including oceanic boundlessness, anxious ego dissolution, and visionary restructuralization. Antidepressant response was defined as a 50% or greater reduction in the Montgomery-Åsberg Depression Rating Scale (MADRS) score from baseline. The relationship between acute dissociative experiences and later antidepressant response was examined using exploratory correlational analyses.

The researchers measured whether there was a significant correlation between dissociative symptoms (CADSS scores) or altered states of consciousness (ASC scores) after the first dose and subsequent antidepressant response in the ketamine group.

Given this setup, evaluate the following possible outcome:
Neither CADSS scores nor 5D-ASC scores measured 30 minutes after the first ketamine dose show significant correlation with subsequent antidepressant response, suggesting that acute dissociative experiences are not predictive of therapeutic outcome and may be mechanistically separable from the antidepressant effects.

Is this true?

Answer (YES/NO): NO